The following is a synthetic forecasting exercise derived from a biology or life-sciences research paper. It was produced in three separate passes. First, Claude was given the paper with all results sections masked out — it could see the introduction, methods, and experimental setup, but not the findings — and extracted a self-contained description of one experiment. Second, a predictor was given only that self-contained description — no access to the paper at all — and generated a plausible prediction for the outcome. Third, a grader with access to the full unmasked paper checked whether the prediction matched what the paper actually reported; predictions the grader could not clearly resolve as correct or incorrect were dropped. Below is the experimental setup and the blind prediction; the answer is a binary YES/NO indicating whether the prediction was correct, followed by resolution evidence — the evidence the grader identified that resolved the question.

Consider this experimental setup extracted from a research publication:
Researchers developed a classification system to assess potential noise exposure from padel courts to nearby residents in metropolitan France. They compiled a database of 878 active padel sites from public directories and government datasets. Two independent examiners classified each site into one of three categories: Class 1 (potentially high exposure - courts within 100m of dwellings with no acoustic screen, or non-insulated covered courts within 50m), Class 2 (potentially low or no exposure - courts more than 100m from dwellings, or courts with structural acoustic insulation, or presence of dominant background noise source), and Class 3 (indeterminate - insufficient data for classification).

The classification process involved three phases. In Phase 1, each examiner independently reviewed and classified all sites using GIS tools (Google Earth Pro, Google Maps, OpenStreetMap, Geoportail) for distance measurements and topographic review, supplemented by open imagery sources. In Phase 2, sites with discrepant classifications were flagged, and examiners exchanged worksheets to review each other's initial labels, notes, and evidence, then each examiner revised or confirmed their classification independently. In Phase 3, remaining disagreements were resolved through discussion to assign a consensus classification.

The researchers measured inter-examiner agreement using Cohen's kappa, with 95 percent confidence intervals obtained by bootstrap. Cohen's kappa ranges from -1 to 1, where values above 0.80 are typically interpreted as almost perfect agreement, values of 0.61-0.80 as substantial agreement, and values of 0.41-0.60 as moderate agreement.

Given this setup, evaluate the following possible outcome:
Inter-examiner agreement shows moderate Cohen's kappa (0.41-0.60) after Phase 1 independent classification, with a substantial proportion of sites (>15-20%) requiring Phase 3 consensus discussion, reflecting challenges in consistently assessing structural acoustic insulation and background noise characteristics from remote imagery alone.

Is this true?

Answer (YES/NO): NO